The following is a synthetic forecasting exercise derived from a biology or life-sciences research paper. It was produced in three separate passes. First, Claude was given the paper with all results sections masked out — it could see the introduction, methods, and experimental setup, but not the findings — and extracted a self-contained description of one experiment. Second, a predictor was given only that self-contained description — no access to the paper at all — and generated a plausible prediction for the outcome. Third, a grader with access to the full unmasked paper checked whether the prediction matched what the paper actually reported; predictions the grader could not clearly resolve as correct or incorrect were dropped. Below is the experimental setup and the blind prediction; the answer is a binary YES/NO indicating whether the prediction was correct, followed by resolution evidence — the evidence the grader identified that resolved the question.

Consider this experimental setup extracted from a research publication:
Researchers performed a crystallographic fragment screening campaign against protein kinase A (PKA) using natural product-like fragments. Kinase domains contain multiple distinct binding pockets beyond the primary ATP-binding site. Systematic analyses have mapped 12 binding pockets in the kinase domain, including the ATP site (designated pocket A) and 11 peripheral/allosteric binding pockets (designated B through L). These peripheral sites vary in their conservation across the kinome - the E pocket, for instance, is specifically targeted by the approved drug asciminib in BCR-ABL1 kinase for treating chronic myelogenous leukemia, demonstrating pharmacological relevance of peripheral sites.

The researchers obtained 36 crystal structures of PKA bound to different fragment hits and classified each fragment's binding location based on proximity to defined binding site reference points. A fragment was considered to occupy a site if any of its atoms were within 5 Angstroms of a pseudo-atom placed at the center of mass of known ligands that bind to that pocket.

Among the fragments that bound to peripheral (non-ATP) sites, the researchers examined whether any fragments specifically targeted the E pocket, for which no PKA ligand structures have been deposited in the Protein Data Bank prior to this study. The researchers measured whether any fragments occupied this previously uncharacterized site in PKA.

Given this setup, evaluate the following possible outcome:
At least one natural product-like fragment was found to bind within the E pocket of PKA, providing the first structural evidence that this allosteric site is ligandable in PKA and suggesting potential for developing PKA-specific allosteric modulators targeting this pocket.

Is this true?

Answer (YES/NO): YES